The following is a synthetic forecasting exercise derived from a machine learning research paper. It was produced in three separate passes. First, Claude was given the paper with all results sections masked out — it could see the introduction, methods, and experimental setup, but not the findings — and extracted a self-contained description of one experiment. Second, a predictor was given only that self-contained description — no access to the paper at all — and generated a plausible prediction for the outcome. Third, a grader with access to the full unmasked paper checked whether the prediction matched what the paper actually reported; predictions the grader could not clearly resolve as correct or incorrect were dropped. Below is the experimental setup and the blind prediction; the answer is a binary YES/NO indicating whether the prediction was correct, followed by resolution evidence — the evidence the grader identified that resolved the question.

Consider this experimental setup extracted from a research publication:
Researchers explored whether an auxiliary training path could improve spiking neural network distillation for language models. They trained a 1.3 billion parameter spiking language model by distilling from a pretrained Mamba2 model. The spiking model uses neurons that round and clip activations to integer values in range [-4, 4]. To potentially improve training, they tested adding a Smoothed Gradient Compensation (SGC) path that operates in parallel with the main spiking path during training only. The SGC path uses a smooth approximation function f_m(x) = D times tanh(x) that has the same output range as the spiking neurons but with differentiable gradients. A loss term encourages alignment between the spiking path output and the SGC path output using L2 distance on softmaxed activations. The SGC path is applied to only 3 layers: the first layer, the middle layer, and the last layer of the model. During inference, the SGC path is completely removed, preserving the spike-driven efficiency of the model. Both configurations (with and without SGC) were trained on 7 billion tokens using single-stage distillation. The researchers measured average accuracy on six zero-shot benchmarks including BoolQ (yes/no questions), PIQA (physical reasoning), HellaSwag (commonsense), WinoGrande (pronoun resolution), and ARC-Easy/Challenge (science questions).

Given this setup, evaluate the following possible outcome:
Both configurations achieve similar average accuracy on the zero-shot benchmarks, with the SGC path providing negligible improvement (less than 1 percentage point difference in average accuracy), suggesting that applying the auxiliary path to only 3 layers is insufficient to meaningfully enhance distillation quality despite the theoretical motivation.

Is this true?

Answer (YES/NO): NO